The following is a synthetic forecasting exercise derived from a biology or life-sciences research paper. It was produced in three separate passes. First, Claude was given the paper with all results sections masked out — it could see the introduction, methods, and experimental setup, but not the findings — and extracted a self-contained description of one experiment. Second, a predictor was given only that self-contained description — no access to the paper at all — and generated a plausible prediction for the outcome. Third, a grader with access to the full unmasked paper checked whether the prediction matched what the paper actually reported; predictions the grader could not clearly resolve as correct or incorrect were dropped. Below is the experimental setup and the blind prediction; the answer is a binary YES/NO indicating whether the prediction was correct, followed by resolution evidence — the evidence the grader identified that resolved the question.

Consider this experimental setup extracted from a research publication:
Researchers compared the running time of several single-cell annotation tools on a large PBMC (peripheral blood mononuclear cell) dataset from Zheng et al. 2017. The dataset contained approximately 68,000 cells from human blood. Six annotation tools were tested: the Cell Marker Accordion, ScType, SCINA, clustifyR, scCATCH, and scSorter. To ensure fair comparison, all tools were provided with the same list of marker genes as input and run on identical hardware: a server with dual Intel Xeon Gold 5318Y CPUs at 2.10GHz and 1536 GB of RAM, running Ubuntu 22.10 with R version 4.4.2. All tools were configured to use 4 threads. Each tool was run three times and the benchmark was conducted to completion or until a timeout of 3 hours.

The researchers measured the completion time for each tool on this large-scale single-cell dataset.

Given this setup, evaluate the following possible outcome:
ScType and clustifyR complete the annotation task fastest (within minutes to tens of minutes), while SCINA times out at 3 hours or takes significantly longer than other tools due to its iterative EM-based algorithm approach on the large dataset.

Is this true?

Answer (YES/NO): NO